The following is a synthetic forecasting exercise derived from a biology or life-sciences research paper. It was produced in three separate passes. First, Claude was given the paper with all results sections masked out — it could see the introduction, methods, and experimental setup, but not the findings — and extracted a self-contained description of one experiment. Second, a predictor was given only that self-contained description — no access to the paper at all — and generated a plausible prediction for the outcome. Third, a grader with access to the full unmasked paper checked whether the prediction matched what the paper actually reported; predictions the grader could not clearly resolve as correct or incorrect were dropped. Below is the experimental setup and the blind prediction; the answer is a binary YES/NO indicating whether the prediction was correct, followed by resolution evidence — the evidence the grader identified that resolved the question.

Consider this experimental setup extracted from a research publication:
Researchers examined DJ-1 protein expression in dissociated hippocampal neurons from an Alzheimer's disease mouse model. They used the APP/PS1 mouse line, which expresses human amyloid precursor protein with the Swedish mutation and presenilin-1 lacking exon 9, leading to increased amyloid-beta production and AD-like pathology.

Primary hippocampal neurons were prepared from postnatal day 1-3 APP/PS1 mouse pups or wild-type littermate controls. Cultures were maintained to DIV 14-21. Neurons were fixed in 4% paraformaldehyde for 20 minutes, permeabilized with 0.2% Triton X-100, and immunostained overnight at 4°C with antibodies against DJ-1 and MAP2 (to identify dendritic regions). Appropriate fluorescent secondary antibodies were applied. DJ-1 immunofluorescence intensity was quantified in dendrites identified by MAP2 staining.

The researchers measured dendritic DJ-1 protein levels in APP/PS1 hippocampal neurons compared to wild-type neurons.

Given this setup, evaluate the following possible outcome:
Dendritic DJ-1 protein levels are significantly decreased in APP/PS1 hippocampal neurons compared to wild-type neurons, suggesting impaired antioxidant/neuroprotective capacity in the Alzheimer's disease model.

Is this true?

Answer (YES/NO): NO